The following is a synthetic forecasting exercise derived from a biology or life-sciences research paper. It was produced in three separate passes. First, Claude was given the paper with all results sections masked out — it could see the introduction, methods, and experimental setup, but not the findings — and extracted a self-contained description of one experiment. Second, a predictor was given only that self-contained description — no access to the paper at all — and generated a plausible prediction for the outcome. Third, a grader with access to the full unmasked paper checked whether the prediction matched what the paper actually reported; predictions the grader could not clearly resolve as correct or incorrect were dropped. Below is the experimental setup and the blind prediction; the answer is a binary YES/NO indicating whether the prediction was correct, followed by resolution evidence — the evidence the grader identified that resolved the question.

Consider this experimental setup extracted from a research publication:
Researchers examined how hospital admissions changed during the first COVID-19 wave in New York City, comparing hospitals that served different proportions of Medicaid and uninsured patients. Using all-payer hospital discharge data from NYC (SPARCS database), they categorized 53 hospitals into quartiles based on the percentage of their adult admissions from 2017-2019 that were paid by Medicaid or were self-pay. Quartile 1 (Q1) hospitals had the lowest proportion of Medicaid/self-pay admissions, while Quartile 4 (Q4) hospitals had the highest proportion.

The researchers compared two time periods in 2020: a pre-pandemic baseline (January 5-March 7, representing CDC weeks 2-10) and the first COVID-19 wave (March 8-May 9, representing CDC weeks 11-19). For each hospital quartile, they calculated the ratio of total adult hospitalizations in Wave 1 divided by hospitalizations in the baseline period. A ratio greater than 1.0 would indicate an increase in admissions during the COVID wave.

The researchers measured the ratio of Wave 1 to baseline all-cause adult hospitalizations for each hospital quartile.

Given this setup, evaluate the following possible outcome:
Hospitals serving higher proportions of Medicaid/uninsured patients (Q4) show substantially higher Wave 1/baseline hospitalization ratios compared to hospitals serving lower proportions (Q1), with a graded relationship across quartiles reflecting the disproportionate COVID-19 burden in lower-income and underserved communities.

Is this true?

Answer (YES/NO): YES